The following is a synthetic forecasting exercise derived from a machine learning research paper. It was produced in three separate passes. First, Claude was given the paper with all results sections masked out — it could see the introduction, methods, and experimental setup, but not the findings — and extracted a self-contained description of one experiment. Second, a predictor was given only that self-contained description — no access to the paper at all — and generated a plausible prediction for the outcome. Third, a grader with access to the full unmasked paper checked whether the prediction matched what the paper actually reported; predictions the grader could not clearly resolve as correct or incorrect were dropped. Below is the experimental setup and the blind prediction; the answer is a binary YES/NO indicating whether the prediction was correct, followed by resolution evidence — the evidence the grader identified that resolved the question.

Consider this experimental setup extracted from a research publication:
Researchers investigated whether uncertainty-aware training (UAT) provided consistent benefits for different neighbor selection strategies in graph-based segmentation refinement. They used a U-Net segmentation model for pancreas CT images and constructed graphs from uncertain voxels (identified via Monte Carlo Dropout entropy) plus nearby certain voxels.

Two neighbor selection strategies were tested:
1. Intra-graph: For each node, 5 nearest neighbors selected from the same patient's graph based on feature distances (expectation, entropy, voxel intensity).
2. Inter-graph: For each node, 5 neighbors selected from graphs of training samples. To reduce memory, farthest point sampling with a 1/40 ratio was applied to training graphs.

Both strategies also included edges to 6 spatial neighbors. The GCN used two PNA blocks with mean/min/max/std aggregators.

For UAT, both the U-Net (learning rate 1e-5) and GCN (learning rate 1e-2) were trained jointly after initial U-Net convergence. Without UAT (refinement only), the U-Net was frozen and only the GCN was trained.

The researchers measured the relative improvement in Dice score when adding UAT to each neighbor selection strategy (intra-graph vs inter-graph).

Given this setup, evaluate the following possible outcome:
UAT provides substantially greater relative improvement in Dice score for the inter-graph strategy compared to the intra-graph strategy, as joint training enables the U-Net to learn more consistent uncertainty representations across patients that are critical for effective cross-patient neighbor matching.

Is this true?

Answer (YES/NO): NO